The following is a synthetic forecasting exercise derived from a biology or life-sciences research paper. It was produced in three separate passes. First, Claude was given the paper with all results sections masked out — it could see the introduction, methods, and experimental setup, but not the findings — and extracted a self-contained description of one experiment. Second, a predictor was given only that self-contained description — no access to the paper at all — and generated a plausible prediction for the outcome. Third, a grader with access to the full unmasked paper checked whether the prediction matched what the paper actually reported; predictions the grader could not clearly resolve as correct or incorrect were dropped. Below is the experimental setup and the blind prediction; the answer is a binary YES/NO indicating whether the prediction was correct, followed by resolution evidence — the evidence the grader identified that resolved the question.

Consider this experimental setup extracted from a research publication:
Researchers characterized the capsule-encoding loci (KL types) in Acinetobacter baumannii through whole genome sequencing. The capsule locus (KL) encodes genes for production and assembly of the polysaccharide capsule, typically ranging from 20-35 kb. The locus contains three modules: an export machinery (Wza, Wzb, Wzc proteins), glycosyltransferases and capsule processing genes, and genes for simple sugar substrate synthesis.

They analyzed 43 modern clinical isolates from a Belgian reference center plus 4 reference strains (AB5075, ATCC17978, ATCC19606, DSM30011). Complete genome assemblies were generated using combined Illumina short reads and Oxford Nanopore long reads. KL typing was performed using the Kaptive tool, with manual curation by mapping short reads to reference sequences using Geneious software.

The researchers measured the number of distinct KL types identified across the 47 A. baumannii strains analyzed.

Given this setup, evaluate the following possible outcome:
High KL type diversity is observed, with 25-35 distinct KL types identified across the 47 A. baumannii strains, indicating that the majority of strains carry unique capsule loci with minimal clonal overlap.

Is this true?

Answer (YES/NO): NO